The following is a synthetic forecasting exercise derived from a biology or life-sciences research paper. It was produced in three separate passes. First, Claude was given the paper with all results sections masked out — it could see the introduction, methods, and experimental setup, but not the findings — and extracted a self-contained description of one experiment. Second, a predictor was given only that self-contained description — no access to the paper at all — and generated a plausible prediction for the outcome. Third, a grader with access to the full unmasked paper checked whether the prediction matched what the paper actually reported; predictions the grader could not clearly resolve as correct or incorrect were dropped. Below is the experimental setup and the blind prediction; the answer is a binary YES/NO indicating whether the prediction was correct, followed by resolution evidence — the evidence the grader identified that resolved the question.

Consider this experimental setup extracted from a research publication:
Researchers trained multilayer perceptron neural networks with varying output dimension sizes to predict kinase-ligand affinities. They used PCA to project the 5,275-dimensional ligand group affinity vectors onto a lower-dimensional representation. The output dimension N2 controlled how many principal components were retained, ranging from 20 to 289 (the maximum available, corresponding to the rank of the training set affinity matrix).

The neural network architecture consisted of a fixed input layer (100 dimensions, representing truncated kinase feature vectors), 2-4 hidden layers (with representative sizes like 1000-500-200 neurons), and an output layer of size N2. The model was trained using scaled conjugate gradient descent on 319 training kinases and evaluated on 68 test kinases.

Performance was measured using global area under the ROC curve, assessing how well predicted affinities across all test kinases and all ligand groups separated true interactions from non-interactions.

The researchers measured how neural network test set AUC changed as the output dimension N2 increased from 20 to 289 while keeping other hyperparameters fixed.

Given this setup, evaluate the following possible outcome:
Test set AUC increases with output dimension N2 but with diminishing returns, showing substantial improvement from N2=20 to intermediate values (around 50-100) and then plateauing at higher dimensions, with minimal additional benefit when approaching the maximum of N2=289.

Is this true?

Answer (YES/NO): NO